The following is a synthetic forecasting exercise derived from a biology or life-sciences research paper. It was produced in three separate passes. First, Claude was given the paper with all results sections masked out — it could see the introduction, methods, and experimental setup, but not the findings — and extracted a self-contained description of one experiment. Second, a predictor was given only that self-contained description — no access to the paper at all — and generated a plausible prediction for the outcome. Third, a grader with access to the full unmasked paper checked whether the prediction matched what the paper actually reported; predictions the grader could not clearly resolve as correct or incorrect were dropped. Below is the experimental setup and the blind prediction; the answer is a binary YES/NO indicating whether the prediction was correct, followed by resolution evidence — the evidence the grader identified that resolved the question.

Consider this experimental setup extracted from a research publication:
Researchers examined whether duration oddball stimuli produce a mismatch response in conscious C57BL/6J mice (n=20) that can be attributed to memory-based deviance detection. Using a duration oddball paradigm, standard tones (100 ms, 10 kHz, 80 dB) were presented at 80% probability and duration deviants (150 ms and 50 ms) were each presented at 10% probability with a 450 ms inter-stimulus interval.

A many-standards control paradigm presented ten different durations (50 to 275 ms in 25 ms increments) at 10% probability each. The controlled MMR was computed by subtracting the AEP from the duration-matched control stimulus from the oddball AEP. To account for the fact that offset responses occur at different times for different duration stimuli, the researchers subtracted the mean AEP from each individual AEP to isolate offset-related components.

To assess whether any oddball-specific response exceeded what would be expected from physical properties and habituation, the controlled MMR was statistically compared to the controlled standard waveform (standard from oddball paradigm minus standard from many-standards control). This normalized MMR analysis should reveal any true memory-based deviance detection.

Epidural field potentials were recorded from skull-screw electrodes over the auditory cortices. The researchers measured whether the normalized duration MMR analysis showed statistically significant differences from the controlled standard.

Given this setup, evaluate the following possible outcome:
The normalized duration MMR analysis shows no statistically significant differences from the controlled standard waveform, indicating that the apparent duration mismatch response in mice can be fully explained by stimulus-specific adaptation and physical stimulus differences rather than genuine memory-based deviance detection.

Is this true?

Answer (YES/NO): YES